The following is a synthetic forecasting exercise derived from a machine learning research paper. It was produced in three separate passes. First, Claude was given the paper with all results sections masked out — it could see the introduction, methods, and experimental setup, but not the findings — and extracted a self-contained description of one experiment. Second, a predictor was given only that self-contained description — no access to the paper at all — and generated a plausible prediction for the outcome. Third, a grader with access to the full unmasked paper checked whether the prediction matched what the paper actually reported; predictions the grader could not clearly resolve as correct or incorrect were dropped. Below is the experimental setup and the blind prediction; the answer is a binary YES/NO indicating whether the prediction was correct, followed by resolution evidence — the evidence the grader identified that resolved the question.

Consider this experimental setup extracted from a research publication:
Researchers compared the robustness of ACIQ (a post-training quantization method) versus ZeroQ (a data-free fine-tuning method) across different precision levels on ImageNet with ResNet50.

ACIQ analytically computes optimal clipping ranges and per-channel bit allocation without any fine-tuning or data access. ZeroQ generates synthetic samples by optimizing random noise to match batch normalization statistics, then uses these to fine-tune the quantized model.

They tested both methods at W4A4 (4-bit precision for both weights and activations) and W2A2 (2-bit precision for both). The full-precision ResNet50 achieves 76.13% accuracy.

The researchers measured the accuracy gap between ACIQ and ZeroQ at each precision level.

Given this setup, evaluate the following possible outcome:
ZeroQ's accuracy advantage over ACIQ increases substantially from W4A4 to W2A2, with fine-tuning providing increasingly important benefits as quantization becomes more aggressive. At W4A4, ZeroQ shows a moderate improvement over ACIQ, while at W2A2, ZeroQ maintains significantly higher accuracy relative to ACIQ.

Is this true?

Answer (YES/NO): YES